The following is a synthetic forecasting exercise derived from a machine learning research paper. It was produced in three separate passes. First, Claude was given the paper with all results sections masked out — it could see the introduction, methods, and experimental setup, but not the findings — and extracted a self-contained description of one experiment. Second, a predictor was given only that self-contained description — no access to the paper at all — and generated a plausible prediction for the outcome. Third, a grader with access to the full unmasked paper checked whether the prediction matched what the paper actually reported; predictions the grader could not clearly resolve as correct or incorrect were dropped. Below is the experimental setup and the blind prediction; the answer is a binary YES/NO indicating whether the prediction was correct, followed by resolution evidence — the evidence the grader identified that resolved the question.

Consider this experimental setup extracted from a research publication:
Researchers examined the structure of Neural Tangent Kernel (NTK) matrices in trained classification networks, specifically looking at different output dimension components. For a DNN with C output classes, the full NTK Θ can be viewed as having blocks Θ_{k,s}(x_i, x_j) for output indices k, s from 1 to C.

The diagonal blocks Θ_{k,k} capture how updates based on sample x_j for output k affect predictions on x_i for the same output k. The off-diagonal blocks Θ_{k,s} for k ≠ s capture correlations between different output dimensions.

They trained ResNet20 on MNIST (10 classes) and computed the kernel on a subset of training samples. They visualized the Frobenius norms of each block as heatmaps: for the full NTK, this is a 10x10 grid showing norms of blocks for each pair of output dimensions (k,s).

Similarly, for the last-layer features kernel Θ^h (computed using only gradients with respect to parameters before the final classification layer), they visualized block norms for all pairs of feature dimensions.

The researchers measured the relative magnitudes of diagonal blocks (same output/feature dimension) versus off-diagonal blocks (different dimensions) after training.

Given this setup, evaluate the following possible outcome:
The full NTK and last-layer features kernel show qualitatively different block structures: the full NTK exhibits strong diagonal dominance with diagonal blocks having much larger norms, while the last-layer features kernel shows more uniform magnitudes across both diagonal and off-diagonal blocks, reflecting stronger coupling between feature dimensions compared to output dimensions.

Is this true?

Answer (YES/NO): NO